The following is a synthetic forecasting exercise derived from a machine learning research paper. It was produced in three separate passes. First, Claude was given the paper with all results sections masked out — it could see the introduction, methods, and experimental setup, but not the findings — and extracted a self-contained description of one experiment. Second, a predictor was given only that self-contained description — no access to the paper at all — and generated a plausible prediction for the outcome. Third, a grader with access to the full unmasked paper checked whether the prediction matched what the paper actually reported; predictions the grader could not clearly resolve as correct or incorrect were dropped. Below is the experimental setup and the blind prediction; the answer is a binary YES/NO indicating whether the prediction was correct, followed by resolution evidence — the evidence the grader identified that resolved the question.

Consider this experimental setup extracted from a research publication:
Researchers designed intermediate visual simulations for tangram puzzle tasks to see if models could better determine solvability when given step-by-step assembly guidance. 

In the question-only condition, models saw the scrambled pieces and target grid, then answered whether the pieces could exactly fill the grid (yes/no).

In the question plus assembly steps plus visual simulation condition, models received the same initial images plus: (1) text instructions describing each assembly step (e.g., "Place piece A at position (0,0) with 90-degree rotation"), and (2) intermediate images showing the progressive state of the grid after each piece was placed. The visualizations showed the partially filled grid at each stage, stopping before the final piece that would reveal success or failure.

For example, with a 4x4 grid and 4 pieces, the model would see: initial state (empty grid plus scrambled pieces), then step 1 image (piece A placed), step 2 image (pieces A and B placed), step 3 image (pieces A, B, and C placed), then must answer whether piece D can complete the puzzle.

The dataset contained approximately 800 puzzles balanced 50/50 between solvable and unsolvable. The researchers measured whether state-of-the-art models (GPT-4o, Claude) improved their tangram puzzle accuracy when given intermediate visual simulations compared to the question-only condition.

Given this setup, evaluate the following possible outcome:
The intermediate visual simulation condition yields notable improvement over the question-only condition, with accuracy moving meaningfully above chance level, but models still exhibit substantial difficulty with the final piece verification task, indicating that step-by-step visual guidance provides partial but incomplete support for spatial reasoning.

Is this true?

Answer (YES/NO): NO